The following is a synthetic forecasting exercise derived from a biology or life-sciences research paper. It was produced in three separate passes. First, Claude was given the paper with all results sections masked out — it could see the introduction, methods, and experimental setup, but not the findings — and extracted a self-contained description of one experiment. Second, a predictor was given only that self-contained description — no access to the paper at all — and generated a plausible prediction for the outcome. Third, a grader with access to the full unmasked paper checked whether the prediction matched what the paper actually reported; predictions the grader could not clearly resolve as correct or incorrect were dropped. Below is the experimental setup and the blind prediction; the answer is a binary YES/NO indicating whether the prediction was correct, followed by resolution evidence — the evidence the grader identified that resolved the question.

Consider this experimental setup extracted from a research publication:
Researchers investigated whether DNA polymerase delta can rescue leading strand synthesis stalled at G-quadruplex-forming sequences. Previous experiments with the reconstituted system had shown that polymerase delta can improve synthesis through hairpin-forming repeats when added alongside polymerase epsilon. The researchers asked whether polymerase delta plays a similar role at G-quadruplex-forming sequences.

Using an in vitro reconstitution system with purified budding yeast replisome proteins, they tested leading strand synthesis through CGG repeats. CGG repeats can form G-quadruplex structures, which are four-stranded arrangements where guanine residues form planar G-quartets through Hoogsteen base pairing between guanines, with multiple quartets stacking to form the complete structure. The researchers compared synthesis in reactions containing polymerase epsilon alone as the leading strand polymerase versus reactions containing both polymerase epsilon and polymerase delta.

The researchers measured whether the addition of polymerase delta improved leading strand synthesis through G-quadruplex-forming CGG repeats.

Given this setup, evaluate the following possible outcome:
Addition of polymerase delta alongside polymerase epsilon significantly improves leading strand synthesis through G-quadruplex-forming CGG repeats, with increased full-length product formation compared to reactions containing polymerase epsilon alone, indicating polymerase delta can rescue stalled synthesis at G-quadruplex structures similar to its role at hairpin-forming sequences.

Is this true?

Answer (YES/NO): NO